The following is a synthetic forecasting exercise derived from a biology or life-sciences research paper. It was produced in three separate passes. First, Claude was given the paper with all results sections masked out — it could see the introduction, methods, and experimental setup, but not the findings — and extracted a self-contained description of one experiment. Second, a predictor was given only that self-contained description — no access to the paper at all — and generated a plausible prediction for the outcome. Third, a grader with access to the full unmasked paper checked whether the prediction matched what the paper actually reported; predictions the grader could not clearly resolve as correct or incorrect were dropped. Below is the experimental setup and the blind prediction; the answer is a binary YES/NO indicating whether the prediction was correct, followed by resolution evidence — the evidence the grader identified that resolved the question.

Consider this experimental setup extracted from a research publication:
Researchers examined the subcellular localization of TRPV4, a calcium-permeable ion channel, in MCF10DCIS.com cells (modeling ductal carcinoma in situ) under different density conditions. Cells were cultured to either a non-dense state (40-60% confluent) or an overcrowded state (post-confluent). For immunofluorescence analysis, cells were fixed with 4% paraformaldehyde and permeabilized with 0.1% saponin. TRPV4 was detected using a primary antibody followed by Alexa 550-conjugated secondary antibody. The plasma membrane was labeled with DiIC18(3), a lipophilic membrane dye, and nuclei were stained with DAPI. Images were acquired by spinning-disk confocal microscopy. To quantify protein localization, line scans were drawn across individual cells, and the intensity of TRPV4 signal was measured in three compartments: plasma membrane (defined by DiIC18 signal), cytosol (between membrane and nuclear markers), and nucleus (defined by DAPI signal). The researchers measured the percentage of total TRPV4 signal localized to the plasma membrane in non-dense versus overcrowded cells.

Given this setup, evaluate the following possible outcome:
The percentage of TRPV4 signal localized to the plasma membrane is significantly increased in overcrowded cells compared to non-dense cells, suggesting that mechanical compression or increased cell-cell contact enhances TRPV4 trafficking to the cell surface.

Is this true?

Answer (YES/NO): YES